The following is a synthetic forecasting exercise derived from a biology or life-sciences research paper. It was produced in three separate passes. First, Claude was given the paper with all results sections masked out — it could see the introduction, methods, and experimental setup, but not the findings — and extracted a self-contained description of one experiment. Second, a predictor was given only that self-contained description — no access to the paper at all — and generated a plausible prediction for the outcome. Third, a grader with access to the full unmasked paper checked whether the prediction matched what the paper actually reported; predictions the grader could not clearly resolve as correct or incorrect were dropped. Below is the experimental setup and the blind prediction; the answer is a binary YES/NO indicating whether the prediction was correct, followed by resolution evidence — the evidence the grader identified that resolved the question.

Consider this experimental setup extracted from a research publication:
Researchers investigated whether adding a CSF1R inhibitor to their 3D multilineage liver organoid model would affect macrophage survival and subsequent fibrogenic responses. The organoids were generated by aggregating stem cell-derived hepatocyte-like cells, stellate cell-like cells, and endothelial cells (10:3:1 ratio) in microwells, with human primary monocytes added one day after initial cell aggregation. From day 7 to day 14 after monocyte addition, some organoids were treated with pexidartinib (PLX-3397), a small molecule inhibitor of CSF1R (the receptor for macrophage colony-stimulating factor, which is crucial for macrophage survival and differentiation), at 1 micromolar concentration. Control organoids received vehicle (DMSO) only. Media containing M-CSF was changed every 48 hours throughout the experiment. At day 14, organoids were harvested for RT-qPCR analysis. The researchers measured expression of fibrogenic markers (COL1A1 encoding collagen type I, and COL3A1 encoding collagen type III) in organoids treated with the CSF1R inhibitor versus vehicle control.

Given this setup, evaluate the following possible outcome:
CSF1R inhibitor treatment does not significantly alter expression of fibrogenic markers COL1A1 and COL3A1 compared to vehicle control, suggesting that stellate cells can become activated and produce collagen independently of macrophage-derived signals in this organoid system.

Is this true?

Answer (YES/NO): NO